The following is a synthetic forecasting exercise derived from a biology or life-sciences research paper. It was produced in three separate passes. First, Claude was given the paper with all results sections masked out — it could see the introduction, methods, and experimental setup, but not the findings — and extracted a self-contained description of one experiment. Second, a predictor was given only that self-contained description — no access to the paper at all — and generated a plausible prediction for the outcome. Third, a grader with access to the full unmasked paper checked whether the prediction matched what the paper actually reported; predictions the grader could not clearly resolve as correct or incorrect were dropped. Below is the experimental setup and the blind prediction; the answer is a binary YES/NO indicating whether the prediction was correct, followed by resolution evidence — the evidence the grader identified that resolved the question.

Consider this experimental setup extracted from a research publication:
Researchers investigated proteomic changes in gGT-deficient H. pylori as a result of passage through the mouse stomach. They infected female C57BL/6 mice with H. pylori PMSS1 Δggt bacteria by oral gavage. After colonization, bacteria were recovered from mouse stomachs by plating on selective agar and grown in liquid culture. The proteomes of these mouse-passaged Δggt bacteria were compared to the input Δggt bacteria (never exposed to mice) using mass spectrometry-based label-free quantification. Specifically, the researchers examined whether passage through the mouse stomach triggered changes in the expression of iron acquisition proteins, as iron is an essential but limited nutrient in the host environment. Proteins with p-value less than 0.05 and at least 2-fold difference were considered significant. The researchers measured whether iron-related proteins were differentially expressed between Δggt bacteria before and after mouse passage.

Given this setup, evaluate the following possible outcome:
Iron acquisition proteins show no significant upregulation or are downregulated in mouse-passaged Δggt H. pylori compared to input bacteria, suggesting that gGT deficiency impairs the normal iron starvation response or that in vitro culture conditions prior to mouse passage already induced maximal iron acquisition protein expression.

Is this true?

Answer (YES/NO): NO